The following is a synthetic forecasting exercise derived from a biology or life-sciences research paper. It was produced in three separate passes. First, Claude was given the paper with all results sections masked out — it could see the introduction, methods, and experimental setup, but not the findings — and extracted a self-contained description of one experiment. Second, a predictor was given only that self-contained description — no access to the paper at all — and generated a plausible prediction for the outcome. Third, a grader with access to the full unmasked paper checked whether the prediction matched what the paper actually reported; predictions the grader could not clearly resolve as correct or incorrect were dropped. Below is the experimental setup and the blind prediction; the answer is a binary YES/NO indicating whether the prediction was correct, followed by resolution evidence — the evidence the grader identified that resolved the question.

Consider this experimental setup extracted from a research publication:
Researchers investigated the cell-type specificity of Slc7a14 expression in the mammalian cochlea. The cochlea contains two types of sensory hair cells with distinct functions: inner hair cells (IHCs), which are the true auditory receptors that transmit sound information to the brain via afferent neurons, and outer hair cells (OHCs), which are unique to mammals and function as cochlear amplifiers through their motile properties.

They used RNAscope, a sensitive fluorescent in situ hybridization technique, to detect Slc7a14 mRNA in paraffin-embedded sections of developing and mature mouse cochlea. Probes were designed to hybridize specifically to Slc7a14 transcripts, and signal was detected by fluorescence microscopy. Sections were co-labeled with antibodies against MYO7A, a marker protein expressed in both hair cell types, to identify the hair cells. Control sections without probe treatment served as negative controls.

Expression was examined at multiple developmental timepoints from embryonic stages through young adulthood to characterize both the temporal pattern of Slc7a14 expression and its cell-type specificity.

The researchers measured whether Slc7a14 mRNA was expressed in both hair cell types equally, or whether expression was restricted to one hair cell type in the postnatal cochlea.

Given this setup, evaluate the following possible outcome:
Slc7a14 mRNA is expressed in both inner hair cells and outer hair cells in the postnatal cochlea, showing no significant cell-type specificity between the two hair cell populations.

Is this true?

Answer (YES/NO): NO